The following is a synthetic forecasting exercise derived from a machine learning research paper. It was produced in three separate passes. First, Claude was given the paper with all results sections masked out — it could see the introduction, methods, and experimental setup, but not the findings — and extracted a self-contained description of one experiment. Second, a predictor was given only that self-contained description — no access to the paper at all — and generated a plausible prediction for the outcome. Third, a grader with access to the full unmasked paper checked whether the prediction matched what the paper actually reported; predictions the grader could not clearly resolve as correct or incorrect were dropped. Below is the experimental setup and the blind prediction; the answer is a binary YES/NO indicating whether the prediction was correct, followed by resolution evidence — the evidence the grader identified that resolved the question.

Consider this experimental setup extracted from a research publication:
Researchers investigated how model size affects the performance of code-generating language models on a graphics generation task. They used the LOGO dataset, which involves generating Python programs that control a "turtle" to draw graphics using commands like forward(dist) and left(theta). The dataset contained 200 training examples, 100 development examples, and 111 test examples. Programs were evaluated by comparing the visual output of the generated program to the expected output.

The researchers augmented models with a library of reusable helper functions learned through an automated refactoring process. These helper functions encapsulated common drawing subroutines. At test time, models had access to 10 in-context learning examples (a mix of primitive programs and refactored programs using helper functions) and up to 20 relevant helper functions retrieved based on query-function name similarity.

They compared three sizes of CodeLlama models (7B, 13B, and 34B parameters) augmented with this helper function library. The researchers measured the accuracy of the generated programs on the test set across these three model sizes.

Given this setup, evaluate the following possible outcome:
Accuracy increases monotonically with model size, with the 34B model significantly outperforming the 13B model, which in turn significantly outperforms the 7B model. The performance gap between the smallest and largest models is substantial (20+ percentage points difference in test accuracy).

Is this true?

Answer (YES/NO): NO